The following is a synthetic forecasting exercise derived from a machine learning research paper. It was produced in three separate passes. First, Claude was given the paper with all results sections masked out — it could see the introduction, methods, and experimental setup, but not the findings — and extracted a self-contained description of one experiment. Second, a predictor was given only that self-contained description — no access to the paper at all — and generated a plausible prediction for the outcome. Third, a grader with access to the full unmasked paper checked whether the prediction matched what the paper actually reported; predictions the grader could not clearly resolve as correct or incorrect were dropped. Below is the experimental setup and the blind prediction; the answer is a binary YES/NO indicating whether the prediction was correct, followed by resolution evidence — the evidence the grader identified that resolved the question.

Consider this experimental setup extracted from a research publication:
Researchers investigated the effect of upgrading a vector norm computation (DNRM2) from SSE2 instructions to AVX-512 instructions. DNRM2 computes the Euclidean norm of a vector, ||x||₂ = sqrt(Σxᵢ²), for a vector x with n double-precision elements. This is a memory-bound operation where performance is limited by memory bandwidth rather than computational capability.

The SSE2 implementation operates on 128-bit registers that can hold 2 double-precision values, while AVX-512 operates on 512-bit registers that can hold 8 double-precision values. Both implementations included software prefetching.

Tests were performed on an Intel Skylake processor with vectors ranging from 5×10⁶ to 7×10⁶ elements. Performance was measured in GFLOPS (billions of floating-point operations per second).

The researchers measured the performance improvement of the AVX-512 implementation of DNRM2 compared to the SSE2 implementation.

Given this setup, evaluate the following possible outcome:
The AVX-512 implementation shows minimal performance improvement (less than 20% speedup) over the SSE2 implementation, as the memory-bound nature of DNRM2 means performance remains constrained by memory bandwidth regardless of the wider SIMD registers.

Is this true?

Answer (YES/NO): YES